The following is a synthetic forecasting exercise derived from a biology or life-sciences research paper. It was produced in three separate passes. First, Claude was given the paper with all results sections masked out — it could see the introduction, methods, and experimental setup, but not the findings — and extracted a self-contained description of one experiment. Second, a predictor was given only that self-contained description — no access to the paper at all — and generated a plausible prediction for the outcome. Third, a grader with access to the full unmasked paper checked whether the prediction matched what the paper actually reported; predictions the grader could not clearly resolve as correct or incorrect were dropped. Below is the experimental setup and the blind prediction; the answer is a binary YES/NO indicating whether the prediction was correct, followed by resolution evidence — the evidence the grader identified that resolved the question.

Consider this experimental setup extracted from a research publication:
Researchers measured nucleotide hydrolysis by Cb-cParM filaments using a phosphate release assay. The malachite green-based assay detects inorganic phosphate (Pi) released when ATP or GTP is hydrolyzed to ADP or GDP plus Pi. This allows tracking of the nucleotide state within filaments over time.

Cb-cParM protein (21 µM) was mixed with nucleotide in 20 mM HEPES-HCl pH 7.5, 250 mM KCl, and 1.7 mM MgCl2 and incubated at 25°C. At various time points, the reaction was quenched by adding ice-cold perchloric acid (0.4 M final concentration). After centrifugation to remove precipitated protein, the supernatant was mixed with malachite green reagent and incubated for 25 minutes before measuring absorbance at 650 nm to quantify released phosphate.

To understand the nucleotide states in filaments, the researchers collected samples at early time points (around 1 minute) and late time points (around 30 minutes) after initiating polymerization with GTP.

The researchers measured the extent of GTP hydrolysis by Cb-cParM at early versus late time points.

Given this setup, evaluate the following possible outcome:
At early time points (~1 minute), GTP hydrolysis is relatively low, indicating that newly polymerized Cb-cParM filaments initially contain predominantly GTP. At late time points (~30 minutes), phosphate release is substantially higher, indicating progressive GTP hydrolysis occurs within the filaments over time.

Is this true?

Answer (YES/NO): YES